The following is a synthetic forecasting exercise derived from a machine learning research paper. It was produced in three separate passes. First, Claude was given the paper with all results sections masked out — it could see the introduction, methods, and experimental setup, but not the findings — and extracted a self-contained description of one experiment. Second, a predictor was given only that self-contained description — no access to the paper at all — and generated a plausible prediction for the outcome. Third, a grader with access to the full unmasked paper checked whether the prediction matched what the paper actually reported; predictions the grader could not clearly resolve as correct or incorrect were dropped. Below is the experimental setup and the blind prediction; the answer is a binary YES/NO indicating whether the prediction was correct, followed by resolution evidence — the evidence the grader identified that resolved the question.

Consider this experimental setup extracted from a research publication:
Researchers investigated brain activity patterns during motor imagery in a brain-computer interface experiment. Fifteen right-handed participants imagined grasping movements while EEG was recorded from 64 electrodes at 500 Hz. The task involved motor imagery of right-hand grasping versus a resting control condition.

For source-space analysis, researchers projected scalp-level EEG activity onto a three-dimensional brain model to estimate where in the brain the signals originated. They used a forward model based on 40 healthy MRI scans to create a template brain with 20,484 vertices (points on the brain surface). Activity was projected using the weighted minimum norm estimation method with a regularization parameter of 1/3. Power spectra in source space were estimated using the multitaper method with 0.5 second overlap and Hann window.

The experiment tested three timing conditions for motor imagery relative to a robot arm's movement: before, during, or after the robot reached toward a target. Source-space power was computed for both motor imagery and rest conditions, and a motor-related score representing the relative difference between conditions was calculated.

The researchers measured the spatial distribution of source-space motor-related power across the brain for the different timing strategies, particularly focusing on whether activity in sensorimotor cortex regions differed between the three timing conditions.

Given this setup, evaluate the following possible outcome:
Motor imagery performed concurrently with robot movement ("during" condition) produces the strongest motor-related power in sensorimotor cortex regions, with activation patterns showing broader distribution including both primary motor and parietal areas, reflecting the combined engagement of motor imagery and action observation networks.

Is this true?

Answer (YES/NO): NO